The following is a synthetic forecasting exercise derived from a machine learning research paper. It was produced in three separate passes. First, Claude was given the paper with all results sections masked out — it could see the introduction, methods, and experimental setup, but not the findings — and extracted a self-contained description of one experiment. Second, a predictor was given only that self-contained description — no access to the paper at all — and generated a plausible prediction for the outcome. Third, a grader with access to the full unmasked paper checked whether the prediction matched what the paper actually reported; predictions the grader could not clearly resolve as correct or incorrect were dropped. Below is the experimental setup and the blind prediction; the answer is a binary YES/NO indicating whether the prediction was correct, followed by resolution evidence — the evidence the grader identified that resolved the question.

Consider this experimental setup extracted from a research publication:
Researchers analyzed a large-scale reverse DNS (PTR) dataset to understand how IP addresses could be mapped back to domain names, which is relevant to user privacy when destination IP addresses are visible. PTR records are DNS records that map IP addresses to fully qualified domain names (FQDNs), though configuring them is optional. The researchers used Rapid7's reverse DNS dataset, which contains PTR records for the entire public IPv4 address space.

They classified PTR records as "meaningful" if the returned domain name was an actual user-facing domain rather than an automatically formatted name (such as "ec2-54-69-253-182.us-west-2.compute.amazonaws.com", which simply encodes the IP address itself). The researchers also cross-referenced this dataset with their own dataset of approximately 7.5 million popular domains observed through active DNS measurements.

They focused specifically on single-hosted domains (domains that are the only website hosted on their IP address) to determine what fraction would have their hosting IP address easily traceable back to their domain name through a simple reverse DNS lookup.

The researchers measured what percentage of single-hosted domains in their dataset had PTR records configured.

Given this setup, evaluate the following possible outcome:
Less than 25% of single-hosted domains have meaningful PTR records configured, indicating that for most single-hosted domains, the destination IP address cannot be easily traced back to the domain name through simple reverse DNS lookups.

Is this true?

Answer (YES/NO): YES